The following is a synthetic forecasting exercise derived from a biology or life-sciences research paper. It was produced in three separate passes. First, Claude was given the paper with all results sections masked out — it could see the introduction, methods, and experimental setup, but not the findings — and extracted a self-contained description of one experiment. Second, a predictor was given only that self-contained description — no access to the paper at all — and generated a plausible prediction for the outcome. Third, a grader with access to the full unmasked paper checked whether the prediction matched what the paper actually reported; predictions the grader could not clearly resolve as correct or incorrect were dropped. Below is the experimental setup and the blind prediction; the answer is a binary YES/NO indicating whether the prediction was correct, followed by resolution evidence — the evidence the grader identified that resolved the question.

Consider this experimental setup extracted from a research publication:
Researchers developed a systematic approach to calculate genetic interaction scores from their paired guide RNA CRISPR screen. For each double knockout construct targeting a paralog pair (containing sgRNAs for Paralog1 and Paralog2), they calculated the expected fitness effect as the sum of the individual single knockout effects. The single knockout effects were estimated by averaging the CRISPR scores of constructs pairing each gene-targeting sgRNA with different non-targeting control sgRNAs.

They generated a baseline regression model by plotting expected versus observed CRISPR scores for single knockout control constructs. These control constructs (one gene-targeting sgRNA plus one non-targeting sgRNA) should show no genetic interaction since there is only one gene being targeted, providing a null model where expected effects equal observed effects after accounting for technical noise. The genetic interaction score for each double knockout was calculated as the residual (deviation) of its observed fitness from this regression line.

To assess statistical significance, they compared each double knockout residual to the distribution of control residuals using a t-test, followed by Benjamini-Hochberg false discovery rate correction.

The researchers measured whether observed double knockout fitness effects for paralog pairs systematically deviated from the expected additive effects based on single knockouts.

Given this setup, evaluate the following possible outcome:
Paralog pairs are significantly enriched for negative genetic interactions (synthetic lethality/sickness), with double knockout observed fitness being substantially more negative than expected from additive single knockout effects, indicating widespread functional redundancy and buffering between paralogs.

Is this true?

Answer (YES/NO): YES